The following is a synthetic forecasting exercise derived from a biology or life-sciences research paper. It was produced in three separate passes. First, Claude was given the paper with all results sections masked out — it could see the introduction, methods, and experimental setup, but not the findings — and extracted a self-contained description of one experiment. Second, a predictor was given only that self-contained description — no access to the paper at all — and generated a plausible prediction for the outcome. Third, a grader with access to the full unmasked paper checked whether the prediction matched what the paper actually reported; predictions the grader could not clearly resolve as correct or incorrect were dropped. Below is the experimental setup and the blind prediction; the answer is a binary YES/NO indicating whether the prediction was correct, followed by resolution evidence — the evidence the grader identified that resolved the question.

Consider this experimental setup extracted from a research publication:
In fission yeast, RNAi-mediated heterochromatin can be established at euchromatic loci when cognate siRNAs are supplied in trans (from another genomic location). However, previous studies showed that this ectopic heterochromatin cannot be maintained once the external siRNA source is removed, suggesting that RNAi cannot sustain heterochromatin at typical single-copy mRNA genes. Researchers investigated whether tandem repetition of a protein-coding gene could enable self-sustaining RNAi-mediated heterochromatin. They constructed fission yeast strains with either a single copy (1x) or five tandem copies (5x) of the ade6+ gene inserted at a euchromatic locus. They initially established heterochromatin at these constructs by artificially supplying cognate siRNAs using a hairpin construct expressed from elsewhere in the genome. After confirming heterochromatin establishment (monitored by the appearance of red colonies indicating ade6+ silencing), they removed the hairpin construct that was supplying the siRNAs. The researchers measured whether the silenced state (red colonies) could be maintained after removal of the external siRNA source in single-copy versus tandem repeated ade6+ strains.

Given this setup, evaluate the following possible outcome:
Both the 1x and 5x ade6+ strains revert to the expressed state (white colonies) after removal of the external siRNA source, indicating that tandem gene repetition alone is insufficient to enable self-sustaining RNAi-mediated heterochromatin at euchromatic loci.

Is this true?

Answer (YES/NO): NO